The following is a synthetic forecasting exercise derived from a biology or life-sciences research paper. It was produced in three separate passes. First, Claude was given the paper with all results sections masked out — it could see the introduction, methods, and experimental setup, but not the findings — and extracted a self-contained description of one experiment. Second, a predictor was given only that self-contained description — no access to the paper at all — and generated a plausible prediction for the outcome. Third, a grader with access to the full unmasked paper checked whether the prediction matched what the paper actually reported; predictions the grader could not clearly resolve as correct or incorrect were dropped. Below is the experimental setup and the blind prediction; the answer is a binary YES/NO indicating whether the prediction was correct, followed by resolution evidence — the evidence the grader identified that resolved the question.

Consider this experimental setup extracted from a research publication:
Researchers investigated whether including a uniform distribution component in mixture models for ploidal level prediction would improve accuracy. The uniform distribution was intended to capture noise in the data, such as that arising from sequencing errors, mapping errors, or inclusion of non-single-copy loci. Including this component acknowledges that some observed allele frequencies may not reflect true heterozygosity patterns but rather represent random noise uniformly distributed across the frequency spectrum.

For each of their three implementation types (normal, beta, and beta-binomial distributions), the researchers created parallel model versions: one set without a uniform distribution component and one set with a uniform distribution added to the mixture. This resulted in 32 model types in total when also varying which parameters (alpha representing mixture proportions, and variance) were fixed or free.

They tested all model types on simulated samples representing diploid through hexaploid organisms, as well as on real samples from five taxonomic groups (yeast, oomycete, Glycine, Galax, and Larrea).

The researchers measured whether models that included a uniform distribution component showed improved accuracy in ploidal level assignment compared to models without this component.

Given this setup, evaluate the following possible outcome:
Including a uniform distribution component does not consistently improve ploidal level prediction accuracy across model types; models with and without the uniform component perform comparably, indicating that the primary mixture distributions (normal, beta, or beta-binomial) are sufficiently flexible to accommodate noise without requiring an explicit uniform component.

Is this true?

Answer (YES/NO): NO